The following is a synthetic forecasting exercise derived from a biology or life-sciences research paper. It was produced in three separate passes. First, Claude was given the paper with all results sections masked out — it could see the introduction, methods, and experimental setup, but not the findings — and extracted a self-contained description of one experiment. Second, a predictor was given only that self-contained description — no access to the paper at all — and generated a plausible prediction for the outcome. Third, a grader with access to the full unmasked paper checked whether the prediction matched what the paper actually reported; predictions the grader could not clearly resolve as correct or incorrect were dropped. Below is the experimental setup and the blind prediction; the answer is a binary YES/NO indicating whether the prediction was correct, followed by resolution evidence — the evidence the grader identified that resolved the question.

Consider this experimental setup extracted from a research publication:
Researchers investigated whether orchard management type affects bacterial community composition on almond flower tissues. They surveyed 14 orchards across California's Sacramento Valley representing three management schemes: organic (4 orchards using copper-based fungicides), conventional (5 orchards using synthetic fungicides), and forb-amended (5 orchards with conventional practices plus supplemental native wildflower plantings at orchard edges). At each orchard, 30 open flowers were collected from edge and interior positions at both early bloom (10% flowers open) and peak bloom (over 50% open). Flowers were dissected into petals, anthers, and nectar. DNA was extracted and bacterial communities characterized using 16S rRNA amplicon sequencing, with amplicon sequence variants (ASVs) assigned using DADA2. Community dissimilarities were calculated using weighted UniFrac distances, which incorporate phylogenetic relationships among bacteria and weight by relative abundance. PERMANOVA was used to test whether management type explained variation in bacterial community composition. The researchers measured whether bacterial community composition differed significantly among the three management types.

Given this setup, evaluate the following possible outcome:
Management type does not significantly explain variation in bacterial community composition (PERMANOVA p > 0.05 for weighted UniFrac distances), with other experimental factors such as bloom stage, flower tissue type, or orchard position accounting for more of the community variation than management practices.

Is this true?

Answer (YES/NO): NO